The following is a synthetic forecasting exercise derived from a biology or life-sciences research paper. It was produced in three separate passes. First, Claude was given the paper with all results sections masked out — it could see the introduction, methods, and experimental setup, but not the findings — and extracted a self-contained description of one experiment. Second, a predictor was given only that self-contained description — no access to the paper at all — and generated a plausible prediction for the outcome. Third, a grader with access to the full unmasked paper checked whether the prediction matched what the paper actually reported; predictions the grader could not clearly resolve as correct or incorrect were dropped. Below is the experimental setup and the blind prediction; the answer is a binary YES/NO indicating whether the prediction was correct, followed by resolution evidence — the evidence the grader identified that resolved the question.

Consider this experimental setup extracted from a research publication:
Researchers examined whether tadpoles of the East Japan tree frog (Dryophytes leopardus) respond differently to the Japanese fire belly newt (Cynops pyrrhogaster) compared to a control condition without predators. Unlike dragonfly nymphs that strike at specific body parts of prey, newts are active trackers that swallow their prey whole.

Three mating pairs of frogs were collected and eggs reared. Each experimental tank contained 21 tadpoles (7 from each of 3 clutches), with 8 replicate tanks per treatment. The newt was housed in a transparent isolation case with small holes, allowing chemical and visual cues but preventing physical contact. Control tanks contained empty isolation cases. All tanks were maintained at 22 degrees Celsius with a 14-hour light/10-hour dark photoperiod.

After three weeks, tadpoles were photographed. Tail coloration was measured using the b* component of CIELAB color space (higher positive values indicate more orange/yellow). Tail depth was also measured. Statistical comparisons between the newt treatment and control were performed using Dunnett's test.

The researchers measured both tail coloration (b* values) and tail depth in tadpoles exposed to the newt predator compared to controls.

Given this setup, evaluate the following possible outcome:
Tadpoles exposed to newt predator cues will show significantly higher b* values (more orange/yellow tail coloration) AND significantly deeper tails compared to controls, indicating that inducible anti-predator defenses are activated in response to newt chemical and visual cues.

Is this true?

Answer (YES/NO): NO